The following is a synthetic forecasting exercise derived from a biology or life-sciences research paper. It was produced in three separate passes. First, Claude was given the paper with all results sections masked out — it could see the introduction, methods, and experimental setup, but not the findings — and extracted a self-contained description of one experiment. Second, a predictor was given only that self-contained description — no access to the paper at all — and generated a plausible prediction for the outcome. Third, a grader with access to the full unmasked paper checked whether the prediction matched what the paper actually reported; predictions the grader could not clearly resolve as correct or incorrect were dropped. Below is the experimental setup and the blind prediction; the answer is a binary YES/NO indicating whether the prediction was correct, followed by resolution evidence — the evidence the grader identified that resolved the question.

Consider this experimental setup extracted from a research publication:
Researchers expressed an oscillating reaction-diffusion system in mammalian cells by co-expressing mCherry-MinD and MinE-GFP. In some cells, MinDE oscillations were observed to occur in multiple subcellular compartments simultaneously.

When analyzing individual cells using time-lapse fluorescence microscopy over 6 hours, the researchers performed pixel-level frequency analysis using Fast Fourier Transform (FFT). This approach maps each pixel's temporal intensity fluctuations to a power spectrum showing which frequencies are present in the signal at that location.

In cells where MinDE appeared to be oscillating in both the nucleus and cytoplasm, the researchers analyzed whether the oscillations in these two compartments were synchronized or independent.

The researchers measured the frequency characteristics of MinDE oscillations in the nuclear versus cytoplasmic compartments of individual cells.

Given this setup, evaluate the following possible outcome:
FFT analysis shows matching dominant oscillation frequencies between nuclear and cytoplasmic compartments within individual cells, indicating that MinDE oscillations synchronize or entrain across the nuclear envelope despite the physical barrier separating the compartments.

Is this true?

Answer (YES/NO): NO